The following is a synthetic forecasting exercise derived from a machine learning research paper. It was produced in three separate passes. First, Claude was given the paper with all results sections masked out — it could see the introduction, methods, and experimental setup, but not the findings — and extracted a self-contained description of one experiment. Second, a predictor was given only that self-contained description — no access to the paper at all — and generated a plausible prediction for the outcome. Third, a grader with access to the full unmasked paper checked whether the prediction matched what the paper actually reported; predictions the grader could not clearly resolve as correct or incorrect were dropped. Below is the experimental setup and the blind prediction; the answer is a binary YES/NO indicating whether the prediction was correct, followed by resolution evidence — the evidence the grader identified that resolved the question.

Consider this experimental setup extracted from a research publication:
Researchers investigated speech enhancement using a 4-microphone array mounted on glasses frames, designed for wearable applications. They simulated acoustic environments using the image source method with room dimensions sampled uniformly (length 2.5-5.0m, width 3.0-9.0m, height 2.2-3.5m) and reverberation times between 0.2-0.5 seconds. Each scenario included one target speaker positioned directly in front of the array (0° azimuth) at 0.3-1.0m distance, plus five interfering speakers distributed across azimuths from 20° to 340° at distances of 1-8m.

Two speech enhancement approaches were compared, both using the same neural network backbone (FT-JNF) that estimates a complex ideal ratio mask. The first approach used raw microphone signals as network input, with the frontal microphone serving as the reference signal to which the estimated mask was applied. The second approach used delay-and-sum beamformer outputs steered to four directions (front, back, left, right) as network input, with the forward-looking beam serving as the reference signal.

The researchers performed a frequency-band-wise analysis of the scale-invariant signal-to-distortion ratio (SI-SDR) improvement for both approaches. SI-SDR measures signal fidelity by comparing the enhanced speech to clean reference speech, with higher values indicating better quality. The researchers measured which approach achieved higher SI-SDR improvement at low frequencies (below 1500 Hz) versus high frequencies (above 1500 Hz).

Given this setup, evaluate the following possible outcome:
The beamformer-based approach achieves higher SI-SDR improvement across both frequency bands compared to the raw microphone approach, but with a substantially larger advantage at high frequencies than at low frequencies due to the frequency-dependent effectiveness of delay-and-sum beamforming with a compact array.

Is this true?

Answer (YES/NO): NO